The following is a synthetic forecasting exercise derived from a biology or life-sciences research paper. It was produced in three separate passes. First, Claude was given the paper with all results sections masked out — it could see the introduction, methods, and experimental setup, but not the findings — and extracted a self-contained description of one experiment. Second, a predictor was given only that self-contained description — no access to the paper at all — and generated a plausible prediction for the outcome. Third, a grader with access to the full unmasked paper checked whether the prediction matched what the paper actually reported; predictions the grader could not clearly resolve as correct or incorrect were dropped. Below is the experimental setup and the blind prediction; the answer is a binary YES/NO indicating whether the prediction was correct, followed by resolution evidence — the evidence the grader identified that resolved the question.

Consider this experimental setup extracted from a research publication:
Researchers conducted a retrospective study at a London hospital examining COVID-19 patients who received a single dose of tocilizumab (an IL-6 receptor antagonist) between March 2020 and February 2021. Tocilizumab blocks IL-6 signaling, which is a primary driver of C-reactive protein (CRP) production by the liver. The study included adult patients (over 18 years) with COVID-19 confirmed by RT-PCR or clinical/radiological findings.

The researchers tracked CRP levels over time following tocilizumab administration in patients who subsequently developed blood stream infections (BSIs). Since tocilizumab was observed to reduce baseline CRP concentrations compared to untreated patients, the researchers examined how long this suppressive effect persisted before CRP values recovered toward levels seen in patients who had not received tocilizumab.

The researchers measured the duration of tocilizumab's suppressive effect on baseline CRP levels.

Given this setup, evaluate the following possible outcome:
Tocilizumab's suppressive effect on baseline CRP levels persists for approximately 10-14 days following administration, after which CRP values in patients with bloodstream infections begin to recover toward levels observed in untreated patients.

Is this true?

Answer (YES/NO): NO